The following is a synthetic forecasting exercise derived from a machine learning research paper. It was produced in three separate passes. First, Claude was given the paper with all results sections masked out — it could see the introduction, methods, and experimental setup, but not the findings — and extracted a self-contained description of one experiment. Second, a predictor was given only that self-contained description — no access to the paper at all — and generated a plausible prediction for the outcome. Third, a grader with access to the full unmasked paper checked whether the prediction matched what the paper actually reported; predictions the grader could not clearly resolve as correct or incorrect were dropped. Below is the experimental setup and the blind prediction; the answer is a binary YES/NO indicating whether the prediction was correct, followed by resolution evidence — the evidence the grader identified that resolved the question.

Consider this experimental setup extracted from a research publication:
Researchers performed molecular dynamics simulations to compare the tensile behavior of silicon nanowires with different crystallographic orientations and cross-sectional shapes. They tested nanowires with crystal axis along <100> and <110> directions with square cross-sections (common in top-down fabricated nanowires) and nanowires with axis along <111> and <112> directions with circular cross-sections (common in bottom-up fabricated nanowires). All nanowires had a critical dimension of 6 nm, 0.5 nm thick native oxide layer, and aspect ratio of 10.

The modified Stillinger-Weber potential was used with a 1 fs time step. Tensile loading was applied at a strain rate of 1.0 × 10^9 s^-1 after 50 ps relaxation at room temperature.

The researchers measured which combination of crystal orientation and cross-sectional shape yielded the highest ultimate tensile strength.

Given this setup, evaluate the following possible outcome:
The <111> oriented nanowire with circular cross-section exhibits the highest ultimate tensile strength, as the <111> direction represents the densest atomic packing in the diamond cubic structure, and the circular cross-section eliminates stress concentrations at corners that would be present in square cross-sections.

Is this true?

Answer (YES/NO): YES